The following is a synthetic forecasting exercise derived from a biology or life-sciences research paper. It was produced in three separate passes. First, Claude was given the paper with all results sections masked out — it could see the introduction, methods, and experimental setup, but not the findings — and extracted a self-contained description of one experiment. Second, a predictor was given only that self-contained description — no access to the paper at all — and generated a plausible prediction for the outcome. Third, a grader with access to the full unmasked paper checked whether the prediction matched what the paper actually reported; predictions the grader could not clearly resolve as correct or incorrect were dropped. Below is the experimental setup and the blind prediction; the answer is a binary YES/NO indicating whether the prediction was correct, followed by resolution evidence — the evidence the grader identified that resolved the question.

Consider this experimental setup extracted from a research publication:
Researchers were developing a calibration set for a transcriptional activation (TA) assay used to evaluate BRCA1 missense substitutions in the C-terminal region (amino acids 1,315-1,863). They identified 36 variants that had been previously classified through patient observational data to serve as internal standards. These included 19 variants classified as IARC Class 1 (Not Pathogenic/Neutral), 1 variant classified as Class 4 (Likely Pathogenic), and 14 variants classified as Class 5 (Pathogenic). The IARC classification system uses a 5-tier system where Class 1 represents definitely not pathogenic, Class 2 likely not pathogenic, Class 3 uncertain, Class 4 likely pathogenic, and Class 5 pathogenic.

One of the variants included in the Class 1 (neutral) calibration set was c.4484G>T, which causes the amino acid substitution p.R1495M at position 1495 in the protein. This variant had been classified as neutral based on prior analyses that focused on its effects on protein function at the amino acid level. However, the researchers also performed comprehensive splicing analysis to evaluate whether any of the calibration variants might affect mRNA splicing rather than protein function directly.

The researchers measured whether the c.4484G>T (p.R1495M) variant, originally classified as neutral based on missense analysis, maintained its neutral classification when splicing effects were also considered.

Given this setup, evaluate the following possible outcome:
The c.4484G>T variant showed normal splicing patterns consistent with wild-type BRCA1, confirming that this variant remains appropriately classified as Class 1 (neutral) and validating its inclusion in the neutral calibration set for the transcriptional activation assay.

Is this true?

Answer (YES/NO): NO